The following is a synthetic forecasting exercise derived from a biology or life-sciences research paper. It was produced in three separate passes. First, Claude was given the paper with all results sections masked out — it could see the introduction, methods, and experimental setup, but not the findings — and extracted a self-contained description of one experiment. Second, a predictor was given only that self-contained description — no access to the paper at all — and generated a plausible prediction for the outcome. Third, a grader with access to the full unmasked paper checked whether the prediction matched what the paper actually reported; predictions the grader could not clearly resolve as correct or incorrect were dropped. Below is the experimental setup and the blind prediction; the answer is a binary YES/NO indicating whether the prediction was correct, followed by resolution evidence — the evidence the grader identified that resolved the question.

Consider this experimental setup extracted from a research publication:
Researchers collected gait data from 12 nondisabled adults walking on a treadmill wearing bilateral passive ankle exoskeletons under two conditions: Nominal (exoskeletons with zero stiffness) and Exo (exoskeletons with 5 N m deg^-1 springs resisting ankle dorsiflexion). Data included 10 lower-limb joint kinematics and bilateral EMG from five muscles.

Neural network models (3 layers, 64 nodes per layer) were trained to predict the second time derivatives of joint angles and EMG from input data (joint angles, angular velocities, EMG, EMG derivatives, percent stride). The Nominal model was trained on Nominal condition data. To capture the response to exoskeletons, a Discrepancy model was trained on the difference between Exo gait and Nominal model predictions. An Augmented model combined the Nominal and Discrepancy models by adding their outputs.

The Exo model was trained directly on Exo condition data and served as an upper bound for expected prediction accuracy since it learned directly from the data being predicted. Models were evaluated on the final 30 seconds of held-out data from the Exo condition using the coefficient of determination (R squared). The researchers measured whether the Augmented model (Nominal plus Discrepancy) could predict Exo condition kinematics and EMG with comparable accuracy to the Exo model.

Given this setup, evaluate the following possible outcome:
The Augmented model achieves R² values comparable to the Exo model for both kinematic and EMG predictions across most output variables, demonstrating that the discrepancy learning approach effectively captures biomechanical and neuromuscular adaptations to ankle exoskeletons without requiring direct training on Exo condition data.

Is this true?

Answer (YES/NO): YES